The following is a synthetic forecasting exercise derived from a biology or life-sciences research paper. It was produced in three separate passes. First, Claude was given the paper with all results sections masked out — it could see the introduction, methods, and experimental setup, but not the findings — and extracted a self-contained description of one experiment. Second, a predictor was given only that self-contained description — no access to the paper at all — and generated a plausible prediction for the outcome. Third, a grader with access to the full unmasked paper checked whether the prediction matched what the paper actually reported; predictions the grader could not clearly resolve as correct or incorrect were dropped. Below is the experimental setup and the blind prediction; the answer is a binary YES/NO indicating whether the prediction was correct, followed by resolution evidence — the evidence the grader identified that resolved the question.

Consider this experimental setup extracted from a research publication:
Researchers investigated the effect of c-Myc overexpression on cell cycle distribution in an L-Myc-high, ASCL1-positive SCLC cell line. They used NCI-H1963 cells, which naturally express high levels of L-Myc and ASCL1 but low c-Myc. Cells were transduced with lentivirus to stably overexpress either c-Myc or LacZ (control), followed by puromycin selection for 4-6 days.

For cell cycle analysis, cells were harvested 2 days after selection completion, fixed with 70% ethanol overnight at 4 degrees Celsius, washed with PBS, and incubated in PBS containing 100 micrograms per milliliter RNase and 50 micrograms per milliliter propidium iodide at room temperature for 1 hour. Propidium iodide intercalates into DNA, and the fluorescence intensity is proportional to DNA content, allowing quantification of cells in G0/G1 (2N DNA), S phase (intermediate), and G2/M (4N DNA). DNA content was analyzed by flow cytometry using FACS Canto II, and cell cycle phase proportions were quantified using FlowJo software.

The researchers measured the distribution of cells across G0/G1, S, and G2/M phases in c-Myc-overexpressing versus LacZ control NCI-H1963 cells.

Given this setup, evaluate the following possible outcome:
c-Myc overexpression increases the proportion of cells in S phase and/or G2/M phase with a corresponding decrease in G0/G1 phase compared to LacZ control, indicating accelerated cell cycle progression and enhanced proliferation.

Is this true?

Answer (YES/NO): NO